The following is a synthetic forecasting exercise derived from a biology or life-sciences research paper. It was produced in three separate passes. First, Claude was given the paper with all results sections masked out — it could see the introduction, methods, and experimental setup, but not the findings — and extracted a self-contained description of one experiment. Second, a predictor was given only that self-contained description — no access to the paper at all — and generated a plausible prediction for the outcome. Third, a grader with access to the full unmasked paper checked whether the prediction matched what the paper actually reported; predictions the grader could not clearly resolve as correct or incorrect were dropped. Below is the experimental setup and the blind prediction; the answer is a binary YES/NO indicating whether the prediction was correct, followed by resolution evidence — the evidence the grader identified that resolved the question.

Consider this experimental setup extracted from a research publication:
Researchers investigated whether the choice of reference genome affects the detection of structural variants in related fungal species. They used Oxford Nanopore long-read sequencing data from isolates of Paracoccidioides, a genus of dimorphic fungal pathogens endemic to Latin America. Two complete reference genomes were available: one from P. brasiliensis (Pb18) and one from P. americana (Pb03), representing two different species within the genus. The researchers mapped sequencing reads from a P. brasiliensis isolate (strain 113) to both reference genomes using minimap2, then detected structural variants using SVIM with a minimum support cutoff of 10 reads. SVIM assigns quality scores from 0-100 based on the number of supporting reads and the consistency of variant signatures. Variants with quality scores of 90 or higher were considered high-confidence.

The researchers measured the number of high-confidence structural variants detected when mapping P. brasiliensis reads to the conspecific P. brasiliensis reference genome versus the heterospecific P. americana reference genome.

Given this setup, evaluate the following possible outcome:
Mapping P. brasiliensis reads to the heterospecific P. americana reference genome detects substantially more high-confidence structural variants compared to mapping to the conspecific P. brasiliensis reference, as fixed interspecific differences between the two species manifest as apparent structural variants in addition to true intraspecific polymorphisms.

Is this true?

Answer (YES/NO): YES